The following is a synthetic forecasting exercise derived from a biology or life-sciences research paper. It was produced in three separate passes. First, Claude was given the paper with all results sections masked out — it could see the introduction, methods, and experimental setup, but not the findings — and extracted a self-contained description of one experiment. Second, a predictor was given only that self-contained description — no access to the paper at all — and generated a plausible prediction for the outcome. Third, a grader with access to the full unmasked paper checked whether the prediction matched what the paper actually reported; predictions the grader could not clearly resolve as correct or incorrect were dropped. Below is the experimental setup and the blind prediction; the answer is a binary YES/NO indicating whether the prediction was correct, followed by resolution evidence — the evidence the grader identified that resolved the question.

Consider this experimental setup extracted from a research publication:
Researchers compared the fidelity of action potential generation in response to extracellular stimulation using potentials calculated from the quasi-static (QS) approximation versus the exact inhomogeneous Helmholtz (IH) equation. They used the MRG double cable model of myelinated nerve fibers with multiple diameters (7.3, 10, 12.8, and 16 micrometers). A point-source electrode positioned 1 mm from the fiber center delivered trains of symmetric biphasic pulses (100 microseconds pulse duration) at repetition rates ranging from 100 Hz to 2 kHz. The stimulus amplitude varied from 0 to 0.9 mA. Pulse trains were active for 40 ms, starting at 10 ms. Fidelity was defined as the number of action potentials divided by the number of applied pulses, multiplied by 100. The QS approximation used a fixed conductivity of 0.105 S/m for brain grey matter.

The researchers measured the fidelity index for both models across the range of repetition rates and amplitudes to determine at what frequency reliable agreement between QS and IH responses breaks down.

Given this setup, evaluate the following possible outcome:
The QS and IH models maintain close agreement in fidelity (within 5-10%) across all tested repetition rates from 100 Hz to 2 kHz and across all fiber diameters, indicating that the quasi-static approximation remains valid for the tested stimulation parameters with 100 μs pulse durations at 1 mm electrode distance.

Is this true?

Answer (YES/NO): NO